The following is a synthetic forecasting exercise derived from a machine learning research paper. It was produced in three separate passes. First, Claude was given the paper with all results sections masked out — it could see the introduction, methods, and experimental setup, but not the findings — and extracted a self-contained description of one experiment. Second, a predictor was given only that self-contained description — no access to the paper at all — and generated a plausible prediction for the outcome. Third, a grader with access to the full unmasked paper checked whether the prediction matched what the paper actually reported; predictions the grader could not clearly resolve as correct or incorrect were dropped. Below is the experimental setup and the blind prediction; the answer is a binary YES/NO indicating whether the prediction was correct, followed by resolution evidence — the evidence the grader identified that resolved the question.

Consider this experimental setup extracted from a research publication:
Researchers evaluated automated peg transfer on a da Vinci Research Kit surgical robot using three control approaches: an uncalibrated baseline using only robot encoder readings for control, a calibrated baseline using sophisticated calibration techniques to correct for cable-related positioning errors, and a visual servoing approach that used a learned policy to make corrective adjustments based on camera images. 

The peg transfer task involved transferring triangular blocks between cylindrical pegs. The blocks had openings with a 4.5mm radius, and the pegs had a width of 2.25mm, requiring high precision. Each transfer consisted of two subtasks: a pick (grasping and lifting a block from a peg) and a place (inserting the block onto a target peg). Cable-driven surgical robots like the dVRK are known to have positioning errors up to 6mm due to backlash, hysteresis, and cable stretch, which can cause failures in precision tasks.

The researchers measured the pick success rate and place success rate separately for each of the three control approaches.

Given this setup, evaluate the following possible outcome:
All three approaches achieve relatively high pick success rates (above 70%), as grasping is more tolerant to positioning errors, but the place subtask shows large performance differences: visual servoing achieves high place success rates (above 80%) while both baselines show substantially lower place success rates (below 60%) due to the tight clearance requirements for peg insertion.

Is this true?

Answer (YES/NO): NO